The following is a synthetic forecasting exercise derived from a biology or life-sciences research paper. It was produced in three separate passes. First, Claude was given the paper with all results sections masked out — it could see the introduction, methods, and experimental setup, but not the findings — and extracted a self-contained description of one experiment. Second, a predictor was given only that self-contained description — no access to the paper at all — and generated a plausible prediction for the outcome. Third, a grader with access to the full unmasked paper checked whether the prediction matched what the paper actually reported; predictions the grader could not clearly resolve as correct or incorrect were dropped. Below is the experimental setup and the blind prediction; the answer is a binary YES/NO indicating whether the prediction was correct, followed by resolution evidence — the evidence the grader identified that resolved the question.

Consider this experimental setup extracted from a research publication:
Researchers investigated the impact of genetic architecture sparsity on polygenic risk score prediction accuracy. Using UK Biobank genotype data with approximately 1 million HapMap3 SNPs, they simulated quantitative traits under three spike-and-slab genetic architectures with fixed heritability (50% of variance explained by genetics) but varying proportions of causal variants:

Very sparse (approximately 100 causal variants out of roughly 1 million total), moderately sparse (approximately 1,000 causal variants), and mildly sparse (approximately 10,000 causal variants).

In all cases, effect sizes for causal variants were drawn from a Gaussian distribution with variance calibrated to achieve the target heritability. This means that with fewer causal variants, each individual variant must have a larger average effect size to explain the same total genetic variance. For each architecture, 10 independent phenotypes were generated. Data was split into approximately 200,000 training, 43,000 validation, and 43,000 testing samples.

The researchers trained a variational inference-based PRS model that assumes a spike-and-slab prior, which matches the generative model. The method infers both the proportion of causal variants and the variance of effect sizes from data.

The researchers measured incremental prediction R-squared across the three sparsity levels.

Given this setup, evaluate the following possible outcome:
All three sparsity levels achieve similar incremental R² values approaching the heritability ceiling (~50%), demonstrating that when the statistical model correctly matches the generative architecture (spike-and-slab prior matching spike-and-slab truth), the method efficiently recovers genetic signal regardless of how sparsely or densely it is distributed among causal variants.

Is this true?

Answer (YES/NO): NO